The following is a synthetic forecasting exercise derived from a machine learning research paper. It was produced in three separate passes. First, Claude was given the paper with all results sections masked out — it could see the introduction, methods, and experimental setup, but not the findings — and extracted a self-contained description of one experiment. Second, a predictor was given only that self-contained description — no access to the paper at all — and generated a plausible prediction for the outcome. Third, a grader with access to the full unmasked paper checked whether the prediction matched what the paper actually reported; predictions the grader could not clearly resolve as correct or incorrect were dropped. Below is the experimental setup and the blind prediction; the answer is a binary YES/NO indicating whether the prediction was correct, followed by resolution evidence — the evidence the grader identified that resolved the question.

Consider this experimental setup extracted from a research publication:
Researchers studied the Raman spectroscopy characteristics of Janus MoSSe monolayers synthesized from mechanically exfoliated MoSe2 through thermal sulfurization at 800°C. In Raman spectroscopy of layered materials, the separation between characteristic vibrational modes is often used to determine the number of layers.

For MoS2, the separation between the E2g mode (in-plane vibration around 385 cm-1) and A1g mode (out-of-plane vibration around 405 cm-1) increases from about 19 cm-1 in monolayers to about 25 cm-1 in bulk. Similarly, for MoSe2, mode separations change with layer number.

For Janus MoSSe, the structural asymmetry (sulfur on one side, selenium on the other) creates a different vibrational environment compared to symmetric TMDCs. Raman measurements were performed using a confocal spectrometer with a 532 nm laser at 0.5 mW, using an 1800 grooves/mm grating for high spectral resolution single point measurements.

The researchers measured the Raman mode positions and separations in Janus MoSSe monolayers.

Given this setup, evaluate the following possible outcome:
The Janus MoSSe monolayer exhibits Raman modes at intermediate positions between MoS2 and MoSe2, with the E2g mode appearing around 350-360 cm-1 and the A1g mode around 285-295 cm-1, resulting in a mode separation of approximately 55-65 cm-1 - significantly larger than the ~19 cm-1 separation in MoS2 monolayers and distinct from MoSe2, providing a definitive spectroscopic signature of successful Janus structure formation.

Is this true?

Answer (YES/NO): YES